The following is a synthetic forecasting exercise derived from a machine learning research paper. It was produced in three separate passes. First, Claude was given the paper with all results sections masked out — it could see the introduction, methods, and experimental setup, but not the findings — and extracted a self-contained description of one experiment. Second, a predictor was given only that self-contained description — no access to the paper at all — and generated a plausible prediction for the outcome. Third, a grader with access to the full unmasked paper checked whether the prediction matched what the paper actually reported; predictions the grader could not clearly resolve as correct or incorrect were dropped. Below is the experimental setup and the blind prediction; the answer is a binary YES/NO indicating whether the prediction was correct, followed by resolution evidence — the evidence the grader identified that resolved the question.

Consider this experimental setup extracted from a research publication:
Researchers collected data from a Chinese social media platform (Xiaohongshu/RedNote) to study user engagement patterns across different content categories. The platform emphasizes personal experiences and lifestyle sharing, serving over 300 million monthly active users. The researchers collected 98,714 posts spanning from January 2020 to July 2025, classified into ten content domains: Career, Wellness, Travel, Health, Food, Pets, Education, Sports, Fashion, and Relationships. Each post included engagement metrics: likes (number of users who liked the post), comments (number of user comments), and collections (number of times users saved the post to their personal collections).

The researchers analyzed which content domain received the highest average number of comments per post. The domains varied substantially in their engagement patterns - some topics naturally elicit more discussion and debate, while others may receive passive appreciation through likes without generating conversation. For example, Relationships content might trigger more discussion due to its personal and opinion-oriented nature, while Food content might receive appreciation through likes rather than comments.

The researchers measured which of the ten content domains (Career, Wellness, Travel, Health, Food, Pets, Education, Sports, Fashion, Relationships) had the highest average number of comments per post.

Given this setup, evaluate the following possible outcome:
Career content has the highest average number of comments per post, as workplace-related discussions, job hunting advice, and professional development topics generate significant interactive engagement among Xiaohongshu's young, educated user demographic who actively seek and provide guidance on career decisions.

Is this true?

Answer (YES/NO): NO